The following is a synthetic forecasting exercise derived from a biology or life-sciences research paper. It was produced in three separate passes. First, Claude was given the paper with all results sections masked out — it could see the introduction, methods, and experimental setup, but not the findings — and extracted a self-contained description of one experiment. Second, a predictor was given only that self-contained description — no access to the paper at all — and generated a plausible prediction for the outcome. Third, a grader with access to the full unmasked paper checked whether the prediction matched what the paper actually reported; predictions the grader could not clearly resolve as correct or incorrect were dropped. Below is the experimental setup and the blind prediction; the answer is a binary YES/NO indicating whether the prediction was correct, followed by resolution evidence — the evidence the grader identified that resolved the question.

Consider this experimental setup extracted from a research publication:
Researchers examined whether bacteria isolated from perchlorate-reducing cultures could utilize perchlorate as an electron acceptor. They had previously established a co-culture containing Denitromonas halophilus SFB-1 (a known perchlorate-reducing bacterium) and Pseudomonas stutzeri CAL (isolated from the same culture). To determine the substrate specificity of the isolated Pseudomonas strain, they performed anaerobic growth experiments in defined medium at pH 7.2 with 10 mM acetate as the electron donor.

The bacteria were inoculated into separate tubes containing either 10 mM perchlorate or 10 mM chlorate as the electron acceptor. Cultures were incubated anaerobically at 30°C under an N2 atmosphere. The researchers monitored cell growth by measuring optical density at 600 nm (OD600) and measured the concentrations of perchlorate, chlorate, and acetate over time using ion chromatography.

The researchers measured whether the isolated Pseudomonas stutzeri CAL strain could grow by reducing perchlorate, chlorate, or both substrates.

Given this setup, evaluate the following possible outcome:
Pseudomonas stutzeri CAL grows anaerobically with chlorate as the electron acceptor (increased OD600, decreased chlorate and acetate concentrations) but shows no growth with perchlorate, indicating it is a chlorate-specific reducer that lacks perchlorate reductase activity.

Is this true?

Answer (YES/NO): YES